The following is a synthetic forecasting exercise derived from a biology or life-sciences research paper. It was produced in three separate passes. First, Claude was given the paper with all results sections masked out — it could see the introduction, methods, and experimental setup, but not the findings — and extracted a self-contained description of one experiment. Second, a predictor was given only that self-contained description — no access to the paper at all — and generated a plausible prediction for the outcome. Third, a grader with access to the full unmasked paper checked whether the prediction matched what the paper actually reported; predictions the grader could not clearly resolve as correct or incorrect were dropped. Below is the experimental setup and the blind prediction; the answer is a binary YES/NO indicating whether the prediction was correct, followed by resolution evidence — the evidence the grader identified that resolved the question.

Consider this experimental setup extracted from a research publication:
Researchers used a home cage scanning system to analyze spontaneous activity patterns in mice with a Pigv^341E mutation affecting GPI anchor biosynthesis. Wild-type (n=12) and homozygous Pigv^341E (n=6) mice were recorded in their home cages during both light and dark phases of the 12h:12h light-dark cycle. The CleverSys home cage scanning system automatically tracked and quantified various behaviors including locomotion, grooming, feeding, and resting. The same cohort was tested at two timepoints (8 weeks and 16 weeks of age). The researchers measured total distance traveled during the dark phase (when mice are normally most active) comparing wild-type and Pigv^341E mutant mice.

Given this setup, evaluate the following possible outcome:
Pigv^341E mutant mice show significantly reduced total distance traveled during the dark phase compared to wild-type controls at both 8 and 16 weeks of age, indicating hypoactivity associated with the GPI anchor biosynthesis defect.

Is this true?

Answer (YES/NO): NO